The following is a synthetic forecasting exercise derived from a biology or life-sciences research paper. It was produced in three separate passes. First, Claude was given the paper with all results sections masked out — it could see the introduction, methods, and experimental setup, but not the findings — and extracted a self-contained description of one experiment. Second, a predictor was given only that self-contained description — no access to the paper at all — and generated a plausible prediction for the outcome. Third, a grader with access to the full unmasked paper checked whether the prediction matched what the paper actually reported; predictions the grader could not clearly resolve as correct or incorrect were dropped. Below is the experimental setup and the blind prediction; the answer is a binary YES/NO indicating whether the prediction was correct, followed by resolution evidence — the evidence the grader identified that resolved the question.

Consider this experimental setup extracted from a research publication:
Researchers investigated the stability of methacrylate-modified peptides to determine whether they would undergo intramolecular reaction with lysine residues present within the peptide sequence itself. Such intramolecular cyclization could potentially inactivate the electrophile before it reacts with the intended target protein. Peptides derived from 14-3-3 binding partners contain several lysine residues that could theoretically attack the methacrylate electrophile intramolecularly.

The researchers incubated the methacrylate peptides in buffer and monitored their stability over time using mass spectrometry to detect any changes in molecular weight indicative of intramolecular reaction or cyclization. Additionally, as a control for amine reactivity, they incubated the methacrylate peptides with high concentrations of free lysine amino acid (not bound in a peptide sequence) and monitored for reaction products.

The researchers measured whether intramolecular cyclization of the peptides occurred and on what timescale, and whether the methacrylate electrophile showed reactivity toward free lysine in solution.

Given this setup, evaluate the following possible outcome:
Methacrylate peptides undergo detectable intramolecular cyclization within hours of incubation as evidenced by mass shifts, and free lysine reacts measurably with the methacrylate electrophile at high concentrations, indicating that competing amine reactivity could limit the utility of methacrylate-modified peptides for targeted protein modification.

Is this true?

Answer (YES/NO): NO